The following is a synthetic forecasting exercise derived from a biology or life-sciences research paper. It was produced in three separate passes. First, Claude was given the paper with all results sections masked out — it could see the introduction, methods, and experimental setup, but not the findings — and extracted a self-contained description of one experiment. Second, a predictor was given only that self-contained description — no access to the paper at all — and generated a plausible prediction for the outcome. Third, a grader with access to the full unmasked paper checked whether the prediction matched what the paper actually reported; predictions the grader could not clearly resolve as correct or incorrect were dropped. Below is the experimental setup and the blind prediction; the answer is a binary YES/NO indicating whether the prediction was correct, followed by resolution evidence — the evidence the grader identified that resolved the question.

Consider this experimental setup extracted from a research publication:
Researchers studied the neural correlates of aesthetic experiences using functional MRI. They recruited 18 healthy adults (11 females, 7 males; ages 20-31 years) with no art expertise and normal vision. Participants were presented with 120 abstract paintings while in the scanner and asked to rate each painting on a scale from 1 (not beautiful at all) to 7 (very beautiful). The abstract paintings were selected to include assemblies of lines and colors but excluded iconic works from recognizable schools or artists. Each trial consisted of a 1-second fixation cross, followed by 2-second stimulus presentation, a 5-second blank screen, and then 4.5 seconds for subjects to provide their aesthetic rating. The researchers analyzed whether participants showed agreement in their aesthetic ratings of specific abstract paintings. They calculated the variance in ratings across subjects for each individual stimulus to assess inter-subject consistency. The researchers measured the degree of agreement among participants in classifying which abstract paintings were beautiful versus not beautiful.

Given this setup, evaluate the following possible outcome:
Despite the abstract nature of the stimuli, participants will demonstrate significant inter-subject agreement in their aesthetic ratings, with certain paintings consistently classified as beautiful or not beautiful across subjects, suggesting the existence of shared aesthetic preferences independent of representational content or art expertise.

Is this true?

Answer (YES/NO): NO